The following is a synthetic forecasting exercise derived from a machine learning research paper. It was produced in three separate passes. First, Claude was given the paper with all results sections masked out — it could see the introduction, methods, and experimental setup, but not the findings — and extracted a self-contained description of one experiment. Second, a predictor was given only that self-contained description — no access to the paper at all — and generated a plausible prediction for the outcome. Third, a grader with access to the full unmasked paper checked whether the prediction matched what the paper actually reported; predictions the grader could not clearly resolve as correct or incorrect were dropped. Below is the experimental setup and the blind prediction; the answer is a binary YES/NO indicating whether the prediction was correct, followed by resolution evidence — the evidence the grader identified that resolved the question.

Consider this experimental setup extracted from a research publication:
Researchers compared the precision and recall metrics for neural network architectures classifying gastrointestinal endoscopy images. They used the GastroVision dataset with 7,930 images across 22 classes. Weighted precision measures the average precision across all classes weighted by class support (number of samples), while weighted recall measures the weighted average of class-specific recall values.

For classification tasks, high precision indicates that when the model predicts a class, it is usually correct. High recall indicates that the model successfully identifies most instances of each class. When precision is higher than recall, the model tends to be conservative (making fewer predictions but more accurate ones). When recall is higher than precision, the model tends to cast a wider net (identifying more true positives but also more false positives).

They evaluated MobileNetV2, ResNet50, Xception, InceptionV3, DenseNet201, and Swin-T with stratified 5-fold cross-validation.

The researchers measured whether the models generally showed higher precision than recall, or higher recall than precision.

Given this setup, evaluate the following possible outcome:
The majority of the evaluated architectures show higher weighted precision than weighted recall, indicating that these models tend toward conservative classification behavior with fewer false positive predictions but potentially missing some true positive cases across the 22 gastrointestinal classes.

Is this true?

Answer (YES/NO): NO